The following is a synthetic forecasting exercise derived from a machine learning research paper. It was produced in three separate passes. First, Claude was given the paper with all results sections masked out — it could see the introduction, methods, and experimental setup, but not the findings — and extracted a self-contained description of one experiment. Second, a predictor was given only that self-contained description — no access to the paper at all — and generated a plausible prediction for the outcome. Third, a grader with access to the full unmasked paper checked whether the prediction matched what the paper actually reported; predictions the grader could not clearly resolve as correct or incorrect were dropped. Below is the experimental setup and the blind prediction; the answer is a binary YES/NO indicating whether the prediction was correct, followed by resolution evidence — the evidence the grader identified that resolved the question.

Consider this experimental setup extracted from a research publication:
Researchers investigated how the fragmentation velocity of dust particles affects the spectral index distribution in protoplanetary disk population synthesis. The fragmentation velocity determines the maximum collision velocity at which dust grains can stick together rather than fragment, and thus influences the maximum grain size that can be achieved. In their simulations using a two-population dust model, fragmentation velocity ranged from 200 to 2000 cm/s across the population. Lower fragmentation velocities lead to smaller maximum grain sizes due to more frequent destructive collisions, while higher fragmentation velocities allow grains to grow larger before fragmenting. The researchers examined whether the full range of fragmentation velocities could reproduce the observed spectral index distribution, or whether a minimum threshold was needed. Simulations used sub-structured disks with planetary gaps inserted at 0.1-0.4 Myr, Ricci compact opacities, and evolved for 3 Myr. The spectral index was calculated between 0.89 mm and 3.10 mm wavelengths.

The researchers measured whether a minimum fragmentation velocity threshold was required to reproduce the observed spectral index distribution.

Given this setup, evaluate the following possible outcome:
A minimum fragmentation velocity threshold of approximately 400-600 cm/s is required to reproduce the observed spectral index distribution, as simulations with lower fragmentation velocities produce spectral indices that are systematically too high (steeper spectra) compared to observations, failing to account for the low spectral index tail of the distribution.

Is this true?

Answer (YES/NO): YES